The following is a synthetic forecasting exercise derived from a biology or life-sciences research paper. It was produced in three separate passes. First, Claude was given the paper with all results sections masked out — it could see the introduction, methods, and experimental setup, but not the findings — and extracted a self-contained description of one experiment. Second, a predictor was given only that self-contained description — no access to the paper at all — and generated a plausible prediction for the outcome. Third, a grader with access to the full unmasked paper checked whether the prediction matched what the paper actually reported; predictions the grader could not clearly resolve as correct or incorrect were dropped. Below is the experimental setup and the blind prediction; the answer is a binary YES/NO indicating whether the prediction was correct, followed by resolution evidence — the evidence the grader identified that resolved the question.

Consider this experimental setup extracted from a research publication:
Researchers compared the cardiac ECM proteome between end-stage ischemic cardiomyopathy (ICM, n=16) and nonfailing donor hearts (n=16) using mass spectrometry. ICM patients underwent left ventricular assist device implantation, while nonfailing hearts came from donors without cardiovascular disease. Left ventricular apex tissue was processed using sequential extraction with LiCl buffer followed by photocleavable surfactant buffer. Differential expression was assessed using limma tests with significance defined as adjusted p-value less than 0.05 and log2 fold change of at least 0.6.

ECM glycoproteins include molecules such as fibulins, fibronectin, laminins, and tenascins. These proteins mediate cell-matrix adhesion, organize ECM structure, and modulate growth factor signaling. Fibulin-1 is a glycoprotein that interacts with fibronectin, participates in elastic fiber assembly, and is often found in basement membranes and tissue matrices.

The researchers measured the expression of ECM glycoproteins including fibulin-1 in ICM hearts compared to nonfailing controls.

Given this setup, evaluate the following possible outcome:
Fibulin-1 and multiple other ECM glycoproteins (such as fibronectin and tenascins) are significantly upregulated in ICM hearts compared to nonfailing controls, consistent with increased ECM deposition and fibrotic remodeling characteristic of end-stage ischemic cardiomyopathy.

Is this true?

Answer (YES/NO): YES